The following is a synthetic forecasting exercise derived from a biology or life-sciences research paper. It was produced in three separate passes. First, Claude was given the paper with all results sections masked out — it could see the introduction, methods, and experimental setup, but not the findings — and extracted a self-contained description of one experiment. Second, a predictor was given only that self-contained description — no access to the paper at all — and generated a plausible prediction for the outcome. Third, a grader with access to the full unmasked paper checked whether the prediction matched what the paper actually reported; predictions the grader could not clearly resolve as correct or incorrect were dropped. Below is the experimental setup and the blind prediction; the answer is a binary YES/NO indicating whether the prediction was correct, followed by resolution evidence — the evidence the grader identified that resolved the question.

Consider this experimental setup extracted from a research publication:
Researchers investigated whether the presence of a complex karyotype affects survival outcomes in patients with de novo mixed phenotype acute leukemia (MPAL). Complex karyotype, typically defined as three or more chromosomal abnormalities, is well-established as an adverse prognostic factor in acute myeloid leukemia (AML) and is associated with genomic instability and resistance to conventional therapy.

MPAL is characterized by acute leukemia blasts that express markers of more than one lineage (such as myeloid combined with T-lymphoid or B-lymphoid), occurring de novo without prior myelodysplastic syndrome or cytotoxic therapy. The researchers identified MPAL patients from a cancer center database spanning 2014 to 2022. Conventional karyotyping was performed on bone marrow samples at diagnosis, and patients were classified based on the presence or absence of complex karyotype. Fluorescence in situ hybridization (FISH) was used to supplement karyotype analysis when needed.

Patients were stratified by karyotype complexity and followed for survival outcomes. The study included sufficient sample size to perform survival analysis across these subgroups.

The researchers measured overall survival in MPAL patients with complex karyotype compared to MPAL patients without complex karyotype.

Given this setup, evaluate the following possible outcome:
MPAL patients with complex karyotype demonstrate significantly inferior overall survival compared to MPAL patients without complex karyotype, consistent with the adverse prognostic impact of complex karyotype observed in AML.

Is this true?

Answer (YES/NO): NO